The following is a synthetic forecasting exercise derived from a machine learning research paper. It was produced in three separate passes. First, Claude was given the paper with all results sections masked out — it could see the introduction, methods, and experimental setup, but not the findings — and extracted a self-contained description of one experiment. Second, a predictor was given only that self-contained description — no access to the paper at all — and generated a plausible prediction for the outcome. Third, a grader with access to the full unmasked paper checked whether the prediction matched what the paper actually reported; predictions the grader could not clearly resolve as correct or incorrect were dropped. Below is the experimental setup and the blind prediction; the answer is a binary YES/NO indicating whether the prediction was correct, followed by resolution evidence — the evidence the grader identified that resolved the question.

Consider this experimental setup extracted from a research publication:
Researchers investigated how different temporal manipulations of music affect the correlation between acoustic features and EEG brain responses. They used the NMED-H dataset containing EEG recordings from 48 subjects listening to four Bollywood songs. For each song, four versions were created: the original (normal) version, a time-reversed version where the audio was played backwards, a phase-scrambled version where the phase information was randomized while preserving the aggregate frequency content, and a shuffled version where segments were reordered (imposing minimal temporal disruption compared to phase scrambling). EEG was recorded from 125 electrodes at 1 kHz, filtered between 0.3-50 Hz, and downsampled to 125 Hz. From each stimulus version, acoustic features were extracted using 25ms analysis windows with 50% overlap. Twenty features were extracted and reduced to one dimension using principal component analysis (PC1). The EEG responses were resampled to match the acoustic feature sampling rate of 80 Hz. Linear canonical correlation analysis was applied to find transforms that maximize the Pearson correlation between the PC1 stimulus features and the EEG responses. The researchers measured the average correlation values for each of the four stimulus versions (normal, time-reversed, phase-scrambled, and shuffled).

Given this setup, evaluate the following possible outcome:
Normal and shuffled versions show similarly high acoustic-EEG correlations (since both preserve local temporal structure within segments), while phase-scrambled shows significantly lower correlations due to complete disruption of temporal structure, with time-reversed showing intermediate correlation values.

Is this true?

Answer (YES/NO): NO